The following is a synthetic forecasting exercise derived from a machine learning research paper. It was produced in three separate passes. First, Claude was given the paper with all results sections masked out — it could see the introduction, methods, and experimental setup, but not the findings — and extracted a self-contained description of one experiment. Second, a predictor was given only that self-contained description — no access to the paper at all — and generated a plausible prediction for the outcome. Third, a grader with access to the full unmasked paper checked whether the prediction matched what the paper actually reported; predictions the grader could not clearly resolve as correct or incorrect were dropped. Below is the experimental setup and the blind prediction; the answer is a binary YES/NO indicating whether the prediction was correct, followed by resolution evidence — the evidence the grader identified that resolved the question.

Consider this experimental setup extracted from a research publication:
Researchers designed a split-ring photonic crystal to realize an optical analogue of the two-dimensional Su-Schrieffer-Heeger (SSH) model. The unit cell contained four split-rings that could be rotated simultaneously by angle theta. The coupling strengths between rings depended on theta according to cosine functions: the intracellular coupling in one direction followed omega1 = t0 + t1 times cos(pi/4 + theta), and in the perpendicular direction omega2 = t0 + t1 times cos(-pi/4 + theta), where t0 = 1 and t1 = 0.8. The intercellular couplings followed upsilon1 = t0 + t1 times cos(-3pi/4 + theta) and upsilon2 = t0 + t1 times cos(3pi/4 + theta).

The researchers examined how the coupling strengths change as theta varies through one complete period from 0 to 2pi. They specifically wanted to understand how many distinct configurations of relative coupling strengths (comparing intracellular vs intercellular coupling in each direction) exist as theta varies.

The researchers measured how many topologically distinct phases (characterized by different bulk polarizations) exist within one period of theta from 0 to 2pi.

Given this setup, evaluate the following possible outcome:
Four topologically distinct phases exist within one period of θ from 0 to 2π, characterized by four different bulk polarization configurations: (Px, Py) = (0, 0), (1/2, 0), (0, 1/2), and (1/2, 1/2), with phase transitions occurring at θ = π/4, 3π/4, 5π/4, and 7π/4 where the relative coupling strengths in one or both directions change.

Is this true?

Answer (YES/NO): YES